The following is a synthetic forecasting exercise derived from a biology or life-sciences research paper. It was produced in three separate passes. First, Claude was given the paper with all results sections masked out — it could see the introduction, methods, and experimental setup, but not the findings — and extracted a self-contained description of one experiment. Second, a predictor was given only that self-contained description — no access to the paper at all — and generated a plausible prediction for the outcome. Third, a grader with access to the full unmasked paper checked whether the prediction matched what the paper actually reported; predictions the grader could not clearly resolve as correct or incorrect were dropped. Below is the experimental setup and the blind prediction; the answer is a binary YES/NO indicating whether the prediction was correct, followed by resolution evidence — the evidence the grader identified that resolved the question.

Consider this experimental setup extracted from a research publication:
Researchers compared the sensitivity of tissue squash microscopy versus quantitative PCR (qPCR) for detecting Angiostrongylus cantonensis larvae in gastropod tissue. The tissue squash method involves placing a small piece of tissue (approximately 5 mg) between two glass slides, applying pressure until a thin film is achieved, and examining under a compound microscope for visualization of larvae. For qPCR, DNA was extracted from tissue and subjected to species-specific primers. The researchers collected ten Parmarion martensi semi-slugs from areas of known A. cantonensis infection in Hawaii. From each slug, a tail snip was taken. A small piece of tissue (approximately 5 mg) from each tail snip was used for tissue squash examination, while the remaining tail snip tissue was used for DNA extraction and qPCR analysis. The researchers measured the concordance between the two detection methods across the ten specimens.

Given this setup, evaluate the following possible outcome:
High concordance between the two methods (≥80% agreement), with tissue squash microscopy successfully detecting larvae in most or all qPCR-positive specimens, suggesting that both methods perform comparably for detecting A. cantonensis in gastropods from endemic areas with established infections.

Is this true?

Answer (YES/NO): YES